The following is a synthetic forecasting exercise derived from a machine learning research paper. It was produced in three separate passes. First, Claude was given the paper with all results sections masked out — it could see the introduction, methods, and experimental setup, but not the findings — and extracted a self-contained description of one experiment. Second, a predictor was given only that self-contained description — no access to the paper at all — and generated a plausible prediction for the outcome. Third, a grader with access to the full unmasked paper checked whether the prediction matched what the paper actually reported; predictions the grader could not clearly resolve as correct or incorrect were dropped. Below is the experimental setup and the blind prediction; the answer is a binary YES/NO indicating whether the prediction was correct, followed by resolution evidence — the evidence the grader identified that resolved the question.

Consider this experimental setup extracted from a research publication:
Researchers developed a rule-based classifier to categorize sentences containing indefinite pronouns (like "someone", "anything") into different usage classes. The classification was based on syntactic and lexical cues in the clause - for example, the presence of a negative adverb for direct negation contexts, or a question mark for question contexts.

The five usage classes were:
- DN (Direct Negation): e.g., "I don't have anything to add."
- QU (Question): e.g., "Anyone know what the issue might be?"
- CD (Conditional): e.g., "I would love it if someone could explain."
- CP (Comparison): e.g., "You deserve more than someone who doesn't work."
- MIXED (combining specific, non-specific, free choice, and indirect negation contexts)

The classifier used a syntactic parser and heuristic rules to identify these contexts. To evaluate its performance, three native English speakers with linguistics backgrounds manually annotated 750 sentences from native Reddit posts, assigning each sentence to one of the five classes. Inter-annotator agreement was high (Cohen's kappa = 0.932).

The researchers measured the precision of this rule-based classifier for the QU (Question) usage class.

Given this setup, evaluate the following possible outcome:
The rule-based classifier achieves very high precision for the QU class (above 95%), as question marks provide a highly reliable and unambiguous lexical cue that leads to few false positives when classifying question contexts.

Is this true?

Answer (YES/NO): NO